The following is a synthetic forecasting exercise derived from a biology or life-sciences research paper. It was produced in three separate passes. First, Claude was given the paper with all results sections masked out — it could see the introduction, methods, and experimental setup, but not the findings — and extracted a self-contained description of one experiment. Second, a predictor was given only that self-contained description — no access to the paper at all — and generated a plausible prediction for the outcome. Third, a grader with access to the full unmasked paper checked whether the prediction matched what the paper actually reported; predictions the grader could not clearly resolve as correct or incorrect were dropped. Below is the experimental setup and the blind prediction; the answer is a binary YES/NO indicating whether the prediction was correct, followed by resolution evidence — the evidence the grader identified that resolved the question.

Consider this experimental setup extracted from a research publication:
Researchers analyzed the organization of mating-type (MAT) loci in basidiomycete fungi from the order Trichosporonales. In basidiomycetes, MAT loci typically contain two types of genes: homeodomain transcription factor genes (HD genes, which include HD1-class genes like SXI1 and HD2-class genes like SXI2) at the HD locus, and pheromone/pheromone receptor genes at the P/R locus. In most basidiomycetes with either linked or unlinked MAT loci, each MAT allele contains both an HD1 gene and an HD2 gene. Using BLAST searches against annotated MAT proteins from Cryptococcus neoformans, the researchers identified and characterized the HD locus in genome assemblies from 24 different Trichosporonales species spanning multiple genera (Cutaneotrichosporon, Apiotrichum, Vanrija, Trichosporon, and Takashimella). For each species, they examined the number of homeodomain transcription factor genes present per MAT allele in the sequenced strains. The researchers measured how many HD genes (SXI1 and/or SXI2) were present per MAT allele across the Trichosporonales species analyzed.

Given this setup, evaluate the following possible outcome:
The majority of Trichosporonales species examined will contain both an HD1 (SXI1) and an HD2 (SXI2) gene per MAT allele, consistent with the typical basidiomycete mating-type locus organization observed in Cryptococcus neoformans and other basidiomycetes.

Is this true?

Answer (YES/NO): NO